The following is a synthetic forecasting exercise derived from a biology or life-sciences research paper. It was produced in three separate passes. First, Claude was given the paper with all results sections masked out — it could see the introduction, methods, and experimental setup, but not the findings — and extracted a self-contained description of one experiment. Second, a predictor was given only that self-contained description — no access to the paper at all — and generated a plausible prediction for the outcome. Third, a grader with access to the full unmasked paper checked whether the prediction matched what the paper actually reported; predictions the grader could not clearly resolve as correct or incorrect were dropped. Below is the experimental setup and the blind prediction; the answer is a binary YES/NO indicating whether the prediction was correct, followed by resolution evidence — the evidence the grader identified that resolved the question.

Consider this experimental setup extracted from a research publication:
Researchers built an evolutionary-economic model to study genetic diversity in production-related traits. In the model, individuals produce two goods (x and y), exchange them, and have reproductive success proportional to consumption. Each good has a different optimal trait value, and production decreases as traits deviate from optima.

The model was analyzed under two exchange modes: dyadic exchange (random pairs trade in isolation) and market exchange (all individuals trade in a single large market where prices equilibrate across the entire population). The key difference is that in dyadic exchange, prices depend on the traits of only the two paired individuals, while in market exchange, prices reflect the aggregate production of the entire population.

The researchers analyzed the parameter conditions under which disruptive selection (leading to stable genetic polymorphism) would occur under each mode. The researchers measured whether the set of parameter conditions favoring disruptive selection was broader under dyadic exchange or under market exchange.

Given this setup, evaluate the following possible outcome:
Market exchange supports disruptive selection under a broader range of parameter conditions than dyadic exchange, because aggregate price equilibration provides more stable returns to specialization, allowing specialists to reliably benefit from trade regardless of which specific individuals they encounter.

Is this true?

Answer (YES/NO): YES